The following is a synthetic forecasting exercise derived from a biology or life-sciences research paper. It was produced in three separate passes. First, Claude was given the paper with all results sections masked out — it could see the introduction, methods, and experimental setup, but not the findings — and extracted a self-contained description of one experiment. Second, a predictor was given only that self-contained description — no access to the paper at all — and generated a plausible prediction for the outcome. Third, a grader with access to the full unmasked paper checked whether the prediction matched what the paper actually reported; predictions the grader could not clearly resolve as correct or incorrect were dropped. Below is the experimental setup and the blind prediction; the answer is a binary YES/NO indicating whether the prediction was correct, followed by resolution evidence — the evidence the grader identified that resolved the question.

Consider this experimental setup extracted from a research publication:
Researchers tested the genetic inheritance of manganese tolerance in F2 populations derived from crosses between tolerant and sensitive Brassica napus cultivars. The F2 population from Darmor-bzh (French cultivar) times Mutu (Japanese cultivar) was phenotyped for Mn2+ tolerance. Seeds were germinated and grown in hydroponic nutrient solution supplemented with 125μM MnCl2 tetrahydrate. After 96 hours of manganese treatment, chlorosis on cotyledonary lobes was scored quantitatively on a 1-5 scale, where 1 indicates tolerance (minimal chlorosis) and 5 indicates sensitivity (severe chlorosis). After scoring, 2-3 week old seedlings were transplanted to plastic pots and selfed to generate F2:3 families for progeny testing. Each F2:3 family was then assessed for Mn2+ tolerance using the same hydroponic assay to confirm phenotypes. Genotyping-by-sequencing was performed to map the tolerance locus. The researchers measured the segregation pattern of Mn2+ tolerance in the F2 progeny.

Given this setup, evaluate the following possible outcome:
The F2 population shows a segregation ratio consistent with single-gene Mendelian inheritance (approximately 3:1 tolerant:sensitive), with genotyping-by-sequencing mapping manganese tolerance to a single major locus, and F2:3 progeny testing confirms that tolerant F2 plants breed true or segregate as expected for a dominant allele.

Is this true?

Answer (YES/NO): NO